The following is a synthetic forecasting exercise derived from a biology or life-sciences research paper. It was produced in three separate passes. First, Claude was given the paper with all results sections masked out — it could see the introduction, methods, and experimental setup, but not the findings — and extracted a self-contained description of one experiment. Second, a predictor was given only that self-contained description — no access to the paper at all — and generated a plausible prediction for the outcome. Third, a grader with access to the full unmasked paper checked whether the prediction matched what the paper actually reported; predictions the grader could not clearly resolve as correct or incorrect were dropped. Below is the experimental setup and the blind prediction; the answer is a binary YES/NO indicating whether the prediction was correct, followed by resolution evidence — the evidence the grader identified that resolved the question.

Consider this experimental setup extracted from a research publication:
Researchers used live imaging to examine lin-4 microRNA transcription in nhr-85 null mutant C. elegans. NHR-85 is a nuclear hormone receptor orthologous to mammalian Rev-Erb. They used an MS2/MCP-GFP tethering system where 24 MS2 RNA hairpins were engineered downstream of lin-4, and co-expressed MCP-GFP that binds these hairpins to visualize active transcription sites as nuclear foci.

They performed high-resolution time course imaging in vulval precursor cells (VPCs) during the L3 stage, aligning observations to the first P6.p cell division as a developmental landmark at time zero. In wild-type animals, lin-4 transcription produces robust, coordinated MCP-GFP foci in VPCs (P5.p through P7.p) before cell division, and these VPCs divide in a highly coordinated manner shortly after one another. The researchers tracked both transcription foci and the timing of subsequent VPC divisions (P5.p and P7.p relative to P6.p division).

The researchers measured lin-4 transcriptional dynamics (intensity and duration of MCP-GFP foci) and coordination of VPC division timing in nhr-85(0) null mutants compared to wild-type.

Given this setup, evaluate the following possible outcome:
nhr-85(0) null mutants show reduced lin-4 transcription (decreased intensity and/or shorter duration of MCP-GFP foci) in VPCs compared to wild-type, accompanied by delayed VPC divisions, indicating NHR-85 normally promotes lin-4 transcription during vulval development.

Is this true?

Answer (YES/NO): YES